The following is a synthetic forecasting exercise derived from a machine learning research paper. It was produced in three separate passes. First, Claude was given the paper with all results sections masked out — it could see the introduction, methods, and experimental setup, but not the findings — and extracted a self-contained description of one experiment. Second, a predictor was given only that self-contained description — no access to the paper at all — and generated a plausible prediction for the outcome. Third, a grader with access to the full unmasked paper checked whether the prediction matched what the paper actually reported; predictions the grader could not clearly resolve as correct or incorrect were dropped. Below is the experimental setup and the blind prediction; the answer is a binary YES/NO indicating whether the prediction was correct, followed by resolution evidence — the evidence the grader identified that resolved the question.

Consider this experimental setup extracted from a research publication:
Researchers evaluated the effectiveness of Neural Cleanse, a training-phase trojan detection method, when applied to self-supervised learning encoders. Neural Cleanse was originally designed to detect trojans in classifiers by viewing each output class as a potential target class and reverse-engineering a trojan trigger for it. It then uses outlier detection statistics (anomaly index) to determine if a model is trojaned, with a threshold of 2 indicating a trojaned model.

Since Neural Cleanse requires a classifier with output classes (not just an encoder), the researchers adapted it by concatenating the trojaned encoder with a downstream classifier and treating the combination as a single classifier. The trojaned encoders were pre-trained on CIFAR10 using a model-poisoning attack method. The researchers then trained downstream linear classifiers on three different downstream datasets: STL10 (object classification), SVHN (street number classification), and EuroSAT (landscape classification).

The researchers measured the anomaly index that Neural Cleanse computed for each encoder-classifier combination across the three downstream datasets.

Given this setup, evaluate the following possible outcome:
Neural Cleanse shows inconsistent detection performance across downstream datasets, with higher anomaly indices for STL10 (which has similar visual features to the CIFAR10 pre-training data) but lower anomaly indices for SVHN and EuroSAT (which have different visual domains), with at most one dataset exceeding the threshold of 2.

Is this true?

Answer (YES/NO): NO